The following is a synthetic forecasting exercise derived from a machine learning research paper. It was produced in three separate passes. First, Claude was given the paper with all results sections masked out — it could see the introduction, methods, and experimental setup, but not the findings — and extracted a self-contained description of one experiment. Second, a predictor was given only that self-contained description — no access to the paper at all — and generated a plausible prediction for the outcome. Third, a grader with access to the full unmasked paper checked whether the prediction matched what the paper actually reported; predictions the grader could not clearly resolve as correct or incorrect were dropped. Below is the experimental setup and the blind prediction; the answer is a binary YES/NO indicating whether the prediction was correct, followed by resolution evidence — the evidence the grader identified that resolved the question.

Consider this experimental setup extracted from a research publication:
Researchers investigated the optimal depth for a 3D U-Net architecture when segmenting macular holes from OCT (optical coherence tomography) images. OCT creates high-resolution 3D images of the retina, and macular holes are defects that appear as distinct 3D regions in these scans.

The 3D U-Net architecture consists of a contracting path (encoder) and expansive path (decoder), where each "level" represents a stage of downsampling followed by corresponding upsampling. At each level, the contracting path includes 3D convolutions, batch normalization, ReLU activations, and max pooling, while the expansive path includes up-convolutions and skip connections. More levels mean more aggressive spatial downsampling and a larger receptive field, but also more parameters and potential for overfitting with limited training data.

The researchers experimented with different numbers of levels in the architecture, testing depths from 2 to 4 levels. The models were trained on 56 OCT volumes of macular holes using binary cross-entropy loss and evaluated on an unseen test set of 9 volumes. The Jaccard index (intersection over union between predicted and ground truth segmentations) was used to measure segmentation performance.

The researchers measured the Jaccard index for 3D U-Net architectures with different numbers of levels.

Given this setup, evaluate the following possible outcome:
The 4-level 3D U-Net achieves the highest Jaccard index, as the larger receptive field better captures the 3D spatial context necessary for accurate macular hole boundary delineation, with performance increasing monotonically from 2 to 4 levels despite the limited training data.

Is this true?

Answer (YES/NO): NO